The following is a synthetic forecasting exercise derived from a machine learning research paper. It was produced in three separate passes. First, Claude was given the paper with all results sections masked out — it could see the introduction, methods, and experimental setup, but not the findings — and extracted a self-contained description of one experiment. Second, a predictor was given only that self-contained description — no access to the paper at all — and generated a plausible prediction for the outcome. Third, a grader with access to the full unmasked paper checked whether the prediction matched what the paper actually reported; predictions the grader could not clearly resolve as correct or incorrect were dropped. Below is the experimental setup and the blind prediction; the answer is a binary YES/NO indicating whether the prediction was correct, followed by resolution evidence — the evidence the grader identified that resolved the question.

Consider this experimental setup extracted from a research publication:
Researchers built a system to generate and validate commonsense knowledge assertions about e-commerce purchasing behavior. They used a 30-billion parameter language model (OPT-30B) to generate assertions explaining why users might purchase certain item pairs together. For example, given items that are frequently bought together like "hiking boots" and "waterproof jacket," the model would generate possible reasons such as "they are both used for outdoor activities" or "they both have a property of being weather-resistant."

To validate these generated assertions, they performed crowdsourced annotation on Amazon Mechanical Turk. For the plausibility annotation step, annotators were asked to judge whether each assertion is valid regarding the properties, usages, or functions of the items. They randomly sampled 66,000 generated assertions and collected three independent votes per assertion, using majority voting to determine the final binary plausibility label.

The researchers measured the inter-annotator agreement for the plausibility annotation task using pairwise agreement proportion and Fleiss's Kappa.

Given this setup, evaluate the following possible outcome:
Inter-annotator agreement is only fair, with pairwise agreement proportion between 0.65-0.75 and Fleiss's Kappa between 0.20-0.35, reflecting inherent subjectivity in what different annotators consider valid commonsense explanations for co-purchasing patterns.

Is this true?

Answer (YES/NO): NO